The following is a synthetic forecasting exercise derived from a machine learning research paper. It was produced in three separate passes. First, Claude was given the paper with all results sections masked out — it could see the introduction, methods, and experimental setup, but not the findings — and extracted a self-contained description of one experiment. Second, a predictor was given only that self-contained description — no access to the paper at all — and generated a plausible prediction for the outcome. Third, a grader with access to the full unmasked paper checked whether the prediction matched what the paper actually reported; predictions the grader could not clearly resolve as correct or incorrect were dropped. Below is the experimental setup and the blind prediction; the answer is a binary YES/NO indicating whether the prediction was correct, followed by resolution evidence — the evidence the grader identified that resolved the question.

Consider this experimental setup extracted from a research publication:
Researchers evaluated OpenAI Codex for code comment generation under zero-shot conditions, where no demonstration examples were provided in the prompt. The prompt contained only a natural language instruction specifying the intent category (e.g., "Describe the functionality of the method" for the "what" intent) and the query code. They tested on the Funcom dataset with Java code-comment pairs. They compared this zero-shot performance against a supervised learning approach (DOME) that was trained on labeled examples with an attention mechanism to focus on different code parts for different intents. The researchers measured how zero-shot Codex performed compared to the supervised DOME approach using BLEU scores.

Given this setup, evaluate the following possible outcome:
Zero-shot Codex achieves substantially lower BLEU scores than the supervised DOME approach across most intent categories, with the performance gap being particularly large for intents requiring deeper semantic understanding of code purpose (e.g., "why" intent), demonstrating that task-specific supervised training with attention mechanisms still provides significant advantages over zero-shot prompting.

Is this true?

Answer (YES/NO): NO